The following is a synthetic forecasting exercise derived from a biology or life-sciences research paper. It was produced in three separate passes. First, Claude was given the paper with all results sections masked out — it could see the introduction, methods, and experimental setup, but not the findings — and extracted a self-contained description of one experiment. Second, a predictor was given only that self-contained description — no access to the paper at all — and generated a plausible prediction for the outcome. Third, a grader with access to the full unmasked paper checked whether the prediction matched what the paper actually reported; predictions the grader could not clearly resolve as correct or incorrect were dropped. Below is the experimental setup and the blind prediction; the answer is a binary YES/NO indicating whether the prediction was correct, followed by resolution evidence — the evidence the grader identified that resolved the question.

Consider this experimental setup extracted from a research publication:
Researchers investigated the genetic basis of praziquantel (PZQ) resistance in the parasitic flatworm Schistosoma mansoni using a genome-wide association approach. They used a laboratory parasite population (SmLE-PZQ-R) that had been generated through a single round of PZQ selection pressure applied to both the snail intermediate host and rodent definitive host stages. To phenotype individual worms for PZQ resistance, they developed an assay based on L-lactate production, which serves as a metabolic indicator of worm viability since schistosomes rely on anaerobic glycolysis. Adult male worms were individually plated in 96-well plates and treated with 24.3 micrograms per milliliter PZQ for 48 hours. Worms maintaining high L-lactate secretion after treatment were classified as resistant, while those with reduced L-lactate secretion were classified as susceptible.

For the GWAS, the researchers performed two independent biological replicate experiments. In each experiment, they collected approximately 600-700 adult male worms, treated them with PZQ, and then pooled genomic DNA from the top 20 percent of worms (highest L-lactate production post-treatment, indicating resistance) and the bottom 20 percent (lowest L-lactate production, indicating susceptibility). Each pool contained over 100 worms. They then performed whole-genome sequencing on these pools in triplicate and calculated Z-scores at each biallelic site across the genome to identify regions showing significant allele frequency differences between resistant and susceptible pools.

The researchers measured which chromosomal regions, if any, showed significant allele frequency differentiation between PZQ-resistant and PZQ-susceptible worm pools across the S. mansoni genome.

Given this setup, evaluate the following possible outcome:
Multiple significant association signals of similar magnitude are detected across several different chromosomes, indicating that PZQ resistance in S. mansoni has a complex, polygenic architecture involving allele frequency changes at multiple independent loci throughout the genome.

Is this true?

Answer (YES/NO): NO